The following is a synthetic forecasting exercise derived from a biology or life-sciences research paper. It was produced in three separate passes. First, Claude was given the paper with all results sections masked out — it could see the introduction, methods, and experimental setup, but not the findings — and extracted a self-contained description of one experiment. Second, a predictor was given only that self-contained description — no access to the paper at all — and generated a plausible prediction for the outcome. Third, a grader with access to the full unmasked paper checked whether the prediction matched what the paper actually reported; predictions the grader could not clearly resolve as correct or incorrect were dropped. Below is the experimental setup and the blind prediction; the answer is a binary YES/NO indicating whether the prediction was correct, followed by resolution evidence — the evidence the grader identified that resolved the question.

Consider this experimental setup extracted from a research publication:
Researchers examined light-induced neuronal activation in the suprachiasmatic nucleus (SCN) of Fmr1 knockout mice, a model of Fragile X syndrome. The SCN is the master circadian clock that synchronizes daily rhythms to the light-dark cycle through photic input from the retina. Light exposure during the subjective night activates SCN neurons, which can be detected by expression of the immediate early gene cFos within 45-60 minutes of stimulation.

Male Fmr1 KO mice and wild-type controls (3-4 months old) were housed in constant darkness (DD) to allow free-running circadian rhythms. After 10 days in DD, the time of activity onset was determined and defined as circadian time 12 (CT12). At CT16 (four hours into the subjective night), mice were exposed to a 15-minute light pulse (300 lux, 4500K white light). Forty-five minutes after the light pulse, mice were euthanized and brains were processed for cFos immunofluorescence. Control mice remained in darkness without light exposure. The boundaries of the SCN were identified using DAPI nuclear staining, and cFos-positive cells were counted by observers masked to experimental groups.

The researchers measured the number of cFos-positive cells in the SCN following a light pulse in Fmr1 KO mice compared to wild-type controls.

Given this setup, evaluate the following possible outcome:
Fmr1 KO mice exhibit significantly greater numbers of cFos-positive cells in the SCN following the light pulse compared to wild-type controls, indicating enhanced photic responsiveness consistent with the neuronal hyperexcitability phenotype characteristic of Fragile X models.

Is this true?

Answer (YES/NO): NO